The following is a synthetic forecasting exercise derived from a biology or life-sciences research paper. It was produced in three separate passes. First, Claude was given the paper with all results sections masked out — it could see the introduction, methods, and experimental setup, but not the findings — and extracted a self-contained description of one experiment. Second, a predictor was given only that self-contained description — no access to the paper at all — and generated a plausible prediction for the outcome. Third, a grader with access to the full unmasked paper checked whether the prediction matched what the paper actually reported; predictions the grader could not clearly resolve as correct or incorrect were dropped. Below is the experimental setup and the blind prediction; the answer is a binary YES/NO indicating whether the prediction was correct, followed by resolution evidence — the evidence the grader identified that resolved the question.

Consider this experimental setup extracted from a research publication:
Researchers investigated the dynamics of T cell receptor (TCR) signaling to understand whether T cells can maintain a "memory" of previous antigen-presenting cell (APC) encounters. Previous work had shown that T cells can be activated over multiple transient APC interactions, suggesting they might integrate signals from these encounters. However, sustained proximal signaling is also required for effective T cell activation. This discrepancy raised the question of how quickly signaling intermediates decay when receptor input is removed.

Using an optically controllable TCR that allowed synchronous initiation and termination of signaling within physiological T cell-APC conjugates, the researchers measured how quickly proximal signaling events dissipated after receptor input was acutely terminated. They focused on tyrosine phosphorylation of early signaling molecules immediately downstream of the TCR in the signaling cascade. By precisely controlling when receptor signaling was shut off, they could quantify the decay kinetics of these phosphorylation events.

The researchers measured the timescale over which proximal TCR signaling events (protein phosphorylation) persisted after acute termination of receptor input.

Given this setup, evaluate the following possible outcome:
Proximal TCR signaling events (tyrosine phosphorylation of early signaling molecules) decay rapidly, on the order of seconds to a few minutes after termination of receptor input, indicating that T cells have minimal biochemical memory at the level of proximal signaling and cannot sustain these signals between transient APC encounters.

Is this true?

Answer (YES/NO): YES